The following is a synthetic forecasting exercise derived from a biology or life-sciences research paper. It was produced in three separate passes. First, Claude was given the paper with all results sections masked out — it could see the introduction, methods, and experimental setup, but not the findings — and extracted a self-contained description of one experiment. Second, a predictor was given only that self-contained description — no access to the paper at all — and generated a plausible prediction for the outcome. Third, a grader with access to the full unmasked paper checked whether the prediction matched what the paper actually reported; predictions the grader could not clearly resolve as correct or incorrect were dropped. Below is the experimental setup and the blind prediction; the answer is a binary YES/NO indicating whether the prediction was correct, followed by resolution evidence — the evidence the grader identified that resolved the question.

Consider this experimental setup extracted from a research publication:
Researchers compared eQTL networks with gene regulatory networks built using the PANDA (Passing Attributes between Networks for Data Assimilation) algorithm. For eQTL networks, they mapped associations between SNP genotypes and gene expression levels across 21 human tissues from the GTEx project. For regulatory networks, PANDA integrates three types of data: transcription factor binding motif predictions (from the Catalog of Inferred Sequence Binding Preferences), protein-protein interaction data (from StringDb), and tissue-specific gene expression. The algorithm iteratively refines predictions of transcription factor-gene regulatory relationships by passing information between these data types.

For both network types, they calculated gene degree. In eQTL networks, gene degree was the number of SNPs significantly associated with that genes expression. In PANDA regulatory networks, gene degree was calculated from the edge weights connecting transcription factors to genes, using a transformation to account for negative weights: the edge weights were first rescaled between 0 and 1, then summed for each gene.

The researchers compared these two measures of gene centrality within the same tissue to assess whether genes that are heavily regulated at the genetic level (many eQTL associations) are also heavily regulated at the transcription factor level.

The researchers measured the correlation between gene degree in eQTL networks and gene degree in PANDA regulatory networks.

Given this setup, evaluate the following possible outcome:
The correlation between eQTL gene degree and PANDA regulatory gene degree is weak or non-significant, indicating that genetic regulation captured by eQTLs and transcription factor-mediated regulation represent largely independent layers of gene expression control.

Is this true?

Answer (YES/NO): YES